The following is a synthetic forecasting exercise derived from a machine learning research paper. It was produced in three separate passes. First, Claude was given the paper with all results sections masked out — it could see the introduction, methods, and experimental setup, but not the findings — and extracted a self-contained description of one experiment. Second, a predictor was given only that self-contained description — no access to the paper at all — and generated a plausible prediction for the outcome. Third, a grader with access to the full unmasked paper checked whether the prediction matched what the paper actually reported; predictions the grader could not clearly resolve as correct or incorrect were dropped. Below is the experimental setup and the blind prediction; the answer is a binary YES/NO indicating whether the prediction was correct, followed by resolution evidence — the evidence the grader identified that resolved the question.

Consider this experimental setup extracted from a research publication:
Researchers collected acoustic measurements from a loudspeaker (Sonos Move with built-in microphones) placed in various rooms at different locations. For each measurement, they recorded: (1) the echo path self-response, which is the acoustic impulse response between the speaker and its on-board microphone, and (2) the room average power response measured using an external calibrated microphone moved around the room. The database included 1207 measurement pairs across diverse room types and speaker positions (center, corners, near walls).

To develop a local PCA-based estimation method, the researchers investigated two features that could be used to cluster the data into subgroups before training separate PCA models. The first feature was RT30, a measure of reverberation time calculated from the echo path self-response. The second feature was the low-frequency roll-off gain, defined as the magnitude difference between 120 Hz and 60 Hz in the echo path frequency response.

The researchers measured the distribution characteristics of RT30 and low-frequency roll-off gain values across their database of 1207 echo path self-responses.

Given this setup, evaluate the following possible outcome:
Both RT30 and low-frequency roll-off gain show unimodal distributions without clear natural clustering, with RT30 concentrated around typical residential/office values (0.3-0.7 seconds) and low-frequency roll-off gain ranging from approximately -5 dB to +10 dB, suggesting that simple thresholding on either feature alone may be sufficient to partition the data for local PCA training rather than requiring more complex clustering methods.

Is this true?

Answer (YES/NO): NO